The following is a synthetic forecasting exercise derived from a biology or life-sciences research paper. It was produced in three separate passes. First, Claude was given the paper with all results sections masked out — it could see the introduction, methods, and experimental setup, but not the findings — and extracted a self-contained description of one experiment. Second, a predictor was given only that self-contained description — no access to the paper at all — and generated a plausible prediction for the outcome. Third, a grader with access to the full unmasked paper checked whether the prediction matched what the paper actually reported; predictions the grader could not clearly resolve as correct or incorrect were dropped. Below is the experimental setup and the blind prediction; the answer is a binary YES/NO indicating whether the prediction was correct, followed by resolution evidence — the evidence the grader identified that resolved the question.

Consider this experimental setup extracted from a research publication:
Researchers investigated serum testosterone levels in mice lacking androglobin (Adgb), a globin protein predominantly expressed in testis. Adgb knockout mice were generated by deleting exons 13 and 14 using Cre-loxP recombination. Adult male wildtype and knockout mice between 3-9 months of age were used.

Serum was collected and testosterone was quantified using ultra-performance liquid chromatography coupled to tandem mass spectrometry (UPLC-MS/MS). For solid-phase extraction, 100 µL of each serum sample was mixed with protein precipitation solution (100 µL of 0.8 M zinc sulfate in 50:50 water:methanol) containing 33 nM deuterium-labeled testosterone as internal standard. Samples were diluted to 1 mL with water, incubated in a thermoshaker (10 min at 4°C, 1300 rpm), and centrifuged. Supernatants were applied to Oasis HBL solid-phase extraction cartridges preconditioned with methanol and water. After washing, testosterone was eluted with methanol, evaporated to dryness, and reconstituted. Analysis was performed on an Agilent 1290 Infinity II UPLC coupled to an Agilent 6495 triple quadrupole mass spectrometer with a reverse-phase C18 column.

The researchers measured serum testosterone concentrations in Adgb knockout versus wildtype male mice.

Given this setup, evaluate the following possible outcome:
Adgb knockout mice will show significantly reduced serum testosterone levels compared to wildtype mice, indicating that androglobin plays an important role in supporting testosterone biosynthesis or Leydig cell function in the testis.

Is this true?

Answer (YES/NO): YES